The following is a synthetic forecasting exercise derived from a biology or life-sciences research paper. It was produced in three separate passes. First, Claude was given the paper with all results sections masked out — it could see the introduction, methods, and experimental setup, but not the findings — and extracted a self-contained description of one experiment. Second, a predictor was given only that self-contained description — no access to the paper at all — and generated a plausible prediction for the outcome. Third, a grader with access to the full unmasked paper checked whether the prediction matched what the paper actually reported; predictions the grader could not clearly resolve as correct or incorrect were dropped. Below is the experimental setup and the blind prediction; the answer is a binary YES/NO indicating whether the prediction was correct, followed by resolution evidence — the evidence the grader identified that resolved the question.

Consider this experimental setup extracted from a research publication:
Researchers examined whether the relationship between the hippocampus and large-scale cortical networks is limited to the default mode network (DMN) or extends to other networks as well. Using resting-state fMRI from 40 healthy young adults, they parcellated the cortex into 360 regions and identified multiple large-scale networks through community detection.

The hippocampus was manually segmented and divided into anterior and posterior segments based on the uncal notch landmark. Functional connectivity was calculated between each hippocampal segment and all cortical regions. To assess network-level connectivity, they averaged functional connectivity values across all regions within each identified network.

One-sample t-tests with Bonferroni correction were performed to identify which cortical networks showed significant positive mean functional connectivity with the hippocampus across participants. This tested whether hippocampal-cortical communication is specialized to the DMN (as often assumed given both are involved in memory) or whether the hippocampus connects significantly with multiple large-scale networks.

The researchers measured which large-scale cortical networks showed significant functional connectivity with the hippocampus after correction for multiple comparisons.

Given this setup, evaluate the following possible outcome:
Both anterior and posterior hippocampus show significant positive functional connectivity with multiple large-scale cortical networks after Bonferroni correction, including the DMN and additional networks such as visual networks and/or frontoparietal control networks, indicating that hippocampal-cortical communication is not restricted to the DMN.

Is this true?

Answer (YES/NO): NO